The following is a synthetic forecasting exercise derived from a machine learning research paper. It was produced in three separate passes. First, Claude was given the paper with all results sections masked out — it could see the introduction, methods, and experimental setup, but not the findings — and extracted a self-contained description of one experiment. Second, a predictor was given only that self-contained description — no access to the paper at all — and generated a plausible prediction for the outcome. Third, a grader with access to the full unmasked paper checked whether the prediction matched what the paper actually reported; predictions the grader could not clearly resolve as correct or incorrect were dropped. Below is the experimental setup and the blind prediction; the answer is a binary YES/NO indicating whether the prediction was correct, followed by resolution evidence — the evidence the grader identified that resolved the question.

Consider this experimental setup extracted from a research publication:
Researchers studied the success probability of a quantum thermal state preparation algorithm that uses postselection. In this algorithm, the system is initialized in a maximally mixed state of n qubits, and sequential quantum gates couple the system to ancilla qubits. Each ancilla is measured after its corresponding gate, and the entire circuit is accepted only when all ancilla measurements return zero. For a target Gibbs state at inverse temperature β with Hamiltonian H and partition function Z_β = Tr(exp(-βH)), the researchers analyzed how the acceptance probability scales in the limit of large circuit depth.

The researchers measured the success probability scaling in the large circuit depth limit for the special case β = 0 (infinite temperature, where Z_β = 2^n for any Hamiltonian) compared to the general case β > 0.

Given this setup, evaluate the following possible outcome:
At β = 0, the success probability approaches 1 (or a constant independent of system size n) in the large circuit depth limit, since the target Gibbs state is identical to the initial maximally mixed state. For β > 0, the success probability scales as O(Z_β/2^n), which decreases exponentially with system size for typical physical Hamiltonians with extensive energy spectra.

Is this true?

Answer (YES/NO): YES